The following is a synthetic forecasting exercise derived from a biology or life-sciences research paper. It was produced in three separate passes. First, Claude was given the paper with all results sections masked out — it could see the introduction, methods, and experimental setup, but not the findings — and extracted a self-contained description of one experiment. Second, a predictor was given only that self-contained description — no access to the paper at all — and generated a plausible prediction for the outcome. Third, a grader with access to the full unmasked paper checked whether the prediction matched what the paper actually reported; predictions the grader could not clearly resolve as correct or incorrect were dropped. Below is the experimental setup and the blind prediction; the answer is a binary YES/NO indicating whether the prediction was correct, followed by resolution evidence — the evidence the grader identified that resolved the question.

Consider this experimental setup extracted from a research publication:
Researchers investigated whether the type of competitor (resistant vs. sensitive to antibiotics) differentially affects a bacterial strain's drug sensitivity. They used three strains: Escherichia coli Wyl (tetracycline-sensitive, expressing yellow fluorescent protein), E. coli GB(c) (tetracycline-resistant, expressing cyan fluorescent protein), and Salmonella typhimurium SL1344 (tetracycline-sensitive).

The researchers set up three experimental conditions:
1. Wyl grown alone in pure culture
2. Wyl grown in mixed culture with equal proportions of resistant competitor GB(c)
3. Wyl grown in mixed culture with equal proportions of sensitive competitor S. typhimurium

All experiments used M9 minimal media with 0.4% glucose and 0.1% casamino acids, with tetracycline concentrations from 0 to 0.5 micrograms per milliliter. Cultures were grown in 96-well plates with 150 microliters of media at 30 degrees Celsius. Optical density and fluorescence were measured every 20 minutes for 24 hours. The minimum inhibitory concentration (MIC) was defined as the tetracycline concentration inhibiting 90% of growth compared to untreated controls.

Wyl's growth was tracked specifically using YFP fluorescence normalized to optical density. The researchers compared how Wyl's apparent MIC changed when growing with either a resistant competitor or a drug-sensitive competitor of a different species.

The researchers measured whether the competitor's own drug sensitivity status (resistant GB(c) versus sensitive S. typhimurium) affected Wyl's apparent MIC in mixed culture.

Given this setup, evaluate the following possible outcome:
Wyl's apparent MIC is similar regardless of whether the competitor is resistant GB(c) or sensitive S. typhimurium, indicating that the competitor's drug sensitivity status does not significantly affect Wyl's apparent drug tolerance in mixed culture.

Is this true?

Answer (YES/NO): NO